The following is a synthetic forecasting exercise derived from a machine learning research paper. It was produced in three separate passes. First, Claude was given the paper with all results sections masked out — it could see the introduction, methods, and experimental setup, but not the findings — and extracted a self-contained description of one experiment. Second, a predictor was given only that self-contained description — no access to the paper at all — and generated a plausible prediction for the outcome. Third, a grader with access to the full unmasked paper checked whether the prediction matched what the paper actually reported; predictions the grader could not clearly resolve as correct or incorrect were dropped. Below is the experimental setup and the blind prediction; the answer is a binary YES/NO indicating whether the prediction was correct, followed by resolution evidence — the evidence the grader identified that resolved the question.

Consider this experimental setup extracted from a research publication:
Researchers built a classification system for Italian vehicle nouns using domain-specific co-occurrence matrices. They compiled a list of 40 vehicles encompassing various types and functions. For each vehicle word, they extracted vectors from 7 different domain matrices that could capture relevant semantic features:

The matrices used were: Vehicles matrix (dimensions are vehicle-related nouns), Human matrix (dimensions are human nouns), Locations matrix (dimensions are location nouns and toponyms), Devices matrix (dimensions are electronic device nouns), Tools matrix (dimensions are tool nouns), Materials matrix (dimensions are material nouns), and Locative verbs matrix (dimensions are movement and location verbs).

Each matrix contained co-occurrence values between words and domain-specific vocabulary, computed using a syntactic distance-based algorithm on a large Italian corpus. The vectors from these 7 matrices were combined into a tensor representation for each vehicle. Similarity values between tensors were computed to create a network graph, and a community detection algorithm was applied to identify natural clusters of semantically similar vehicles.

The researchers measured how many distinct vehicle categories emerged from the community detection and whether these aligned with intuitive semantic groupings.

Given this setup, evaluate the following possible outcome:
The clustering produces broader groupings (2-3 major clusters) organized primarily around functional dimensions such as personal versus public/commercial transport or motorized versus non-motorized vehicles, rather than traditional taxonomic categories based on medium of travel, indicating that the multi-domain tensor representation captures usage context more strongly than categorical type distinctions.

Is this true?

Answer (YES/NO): NO